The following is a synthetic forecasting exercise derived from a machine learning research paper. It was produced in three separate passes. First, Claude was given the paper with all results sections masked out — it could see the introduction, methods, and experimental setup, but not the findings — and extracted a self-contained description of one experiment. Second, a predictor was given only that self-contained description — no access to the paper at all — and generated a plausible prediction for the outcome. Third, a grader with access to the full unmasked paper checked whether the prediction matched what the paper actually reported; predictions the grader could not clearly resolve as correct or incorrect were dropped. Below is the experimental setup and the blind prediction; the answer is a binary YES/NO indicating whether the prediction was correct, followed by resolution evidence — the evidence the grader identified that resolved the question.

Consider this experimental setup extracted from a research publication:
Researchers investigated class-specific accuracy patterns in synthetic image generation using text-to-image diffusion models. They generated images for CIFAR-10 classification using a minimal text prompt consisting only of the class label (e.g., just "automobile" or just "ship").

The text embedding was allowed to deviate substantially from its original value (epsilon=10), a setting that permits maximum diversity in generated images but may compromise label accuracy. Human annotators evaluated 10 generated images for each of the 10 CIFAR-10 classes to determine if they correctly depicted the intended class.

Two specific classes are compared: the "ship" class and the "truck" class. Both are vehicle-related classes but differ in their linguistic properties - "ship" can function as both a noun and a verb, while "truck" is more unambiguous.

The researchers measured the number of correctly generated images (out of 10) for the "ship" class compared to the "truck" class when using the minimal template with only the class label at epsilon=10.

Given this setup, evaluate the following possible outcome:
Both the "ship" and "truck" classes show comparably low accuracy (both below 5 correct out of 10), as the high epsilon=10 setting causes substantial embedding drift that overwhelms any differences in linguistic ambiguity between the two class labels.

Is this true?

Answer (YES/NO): NO